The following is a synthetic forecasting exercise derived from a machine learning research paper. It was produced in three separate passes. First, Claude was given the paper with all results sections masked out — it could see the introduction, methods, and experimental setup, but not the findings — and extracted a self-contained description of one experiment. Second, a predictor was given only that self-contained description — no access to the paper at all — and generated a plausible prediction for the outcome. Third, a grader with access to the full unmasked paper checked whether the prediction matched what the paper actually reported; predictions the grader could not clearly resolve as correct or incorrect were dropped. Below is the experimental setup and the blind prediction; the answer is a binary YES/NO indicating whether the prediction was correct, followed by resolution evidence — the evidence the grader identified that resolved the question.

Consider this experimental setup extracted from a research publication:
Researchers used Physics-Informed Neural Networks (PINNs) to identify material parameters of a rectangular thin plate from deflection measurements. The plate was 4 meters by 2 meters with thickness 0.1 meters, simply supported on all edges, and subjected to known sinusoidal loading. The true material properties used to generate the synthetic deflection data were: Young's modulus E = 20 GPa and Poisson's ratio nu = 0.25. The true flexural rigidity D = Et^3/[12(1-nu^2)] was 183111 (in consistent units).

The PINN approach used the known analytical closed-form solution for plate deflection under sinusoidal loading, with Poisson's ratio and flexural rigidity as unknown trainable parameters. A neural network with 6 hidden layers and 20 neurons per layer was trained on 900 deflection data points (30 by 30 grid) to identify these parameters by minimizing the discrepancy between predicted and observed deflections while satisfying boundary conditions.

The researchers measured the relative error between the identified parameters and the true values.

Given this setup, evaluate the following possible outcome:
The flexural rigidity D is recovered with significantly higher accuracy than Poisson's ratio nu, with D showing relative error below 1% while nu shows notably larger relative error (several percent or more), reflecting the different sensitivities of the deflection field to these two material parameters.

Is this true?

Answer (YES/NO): NO